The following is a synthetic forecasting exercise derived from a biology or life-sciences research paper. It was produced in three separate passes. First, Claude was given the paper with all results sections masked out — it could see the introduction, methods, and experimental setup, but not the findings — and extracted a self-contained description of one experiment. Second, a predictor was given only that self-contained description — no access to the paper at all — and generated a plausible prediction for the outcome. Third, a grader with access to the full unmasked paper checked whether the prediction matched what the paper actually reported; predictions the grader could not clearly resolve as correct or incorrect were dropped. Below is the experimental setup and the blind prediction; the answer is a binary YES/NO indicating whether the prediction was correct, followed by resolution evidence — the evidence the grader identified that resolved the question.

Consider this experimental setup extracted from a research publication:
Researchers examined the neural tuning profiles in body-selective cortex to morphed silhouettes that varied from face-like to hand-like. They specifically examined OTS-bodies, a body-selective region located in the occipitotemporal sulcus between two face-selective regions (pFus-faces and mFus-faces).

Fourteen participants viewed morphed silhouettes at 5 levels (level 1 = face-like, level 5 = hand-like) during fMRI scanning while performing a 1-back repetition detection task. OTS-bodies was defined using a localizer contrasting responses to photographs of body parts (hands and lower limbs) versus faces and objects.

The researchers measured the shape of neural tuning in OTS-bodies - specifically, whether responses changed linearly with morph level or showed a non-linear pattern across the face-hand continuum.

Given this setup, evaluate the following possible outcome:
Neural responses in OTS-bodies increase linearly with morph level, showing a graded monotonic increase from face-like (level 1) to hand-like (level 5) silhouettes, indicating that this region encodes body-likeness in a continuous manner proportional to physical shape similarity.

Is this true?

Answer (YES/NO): NO